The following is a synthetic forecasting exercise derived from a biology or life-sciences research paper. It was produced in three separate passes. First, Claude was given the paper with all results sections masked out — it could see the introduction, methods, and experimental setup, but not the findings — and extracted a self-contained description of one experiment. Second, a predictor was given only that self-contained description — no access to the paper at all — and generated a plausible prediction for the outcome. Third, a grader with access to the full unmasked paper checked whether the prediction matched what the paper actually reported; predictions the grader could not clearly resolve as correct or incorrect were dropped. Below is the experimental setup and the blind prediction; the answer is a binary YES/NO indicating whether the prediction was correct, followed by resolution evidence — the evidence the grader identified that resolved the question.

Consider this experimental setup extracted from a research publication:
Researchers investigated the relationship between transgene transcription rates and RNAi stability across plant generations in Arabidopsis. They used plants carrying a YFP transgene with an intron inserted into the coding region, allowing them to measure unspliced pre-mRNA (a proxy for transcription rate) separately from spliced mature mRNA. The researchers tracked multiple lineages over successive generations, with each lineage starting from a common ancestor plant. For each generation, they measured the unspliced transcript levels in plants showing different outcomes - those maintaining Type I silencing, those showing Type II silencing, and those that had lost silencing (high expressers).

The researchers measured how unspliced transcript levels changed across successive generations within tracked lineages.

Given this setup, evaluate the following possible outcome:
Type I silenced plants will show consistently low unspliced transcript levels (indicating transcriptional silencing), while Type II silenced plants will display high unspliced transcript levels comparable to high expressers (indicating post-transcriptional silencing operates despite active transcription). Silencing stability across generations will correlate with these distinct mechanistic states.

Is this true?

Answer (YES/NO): NO